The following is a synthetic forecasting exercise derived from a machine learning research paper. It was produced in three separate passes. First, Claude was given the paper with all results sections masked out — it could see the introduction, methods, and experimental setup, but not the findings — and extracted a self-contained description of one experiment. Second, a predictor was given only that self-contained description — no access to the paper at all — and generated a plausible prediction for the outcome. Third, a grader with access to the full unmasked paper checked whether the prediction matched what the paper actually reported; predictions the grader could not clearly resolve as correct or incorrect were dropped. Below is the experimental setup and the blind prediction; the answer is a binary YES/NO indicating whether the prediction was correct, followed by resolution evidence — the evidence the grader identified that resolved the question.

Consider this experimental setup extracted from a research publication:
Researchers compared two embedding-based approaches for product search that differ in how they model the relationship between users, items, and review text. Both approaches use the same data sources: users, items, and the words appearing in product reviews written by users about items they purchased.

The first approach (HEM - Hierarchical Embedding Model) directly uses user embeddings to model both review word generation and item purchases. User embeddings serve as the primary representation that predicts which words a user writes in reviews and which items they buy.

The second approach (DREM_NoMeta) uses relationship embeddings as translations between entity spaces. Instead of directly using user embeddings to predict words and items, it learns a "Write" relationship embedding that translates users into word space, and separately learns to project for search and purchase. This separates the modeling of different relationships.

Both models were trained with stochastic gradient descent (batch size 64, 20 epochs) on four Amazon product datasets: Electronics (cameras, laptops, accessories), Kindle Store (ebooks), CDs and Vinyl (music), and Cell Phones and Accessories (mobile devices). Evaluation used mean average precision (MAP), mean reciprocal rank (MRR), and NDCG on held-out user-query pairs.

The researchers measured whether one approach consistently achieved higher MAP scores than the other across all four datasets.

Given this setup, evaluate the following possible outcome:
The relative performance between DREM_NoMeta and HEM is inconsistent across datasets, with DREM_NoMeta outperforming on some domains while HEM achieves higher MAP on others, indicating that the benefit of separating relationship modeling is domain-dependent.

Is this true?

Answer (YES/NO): YES